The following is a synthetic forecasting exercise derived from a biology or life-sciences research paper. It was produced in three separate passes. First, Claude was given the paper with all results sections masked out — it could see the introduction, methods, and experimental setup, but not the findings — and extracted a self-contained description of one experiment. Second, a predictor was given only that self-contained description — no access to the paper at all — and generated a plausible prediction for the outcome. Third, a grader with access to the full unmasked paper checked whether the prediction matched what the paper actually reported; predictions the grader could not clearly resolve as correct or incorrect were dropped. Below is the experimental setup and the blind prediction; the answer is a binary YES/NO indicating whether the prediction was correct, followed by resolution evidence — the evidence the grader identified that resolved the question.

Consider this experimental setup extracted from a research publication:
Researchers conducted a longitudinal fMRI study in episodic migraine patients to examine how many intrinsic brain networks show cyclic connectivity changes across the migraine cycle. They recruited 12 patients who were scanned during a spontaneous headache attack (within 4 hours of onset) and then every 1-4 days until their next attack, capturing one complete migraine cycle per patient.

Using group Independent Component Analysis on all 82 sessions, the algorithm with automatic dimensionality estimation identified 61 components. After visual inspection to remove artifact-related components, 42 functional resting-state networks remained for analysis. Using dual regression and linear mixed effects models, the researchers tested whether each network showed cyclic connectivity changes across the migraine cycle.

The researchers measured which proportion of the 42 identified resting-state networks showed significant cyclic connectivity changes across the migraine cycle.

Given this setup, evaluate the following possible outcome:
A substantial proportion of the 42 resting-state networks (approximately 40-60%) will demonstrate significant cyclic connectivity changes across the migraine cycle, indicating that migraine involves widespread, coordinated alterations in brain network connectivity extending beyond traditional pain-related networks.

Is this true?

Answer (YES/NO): NO